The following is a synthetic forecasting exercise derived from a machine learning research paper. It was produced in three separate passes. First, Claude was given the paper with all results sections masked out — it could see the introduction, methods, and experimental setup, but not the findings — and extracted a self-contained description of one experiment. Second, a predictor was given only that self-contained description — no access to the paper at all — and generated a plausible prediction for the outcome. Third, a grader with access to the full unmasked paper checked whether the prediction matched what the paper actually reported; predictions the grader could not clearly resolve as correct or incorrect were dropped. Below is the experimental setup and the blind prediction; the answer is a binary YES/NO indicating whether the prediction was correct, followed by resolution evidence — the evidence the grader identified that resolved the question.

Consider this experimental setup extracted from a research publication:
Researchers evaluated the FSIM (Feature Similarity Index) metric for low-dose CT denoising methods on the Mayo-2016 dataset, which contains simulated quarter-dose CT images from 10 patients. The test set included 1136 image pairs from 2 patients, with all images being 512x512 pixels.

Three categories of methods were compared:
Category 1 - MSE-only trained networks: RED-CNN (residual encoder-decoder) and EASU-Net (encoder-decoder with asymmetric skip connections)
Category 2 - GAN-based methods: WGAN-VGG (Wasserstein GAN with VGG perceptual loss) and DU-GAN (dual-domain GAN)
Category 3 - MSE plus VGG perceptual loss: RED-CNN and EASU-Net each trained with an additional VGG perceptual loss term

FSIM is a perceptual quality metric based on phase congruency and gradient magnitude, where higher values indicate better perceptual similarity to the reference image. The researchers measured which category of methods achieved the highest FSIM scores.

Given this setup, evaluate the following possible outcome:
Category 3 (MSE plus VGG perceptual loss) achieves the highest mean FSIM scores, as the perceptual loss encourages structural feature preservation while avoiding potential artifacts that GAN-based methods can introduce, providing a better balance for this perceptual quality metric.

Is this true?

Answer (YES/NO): NO